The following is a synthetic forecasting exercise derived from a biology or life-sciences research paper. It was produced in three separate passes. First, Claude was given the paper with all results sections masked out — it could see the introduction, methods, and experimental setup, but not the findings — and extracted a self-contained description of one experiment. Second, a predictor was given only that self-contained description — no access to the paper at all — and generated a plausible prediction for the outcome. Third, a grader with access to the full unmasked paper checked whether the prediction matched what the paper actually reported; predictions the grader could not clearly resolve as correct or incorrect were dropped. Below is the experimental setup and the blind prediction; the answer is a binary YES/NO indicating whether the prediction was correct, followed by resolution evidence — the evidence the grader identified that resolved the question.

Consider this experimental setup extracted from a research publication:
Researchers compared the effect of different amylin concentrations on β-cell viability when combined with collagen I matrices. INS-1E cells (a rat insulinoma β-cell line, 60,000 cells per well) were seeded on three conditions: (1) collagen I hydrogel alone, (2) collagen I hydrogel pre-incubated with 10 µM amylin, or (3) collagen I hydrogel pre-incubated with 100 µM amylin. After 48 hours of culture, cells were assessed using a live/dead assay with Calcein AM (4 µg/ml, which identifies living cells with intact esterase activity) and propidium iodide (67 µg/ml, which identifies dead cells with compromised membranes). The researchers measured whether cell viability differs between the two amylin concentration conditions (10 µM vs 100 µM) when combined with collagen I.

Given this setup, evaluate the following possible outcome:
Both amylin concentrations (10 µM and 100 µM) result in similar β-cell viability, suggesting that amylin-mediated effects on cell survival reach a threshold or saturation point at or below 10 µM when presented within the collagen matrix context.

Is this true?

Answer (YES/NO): NO